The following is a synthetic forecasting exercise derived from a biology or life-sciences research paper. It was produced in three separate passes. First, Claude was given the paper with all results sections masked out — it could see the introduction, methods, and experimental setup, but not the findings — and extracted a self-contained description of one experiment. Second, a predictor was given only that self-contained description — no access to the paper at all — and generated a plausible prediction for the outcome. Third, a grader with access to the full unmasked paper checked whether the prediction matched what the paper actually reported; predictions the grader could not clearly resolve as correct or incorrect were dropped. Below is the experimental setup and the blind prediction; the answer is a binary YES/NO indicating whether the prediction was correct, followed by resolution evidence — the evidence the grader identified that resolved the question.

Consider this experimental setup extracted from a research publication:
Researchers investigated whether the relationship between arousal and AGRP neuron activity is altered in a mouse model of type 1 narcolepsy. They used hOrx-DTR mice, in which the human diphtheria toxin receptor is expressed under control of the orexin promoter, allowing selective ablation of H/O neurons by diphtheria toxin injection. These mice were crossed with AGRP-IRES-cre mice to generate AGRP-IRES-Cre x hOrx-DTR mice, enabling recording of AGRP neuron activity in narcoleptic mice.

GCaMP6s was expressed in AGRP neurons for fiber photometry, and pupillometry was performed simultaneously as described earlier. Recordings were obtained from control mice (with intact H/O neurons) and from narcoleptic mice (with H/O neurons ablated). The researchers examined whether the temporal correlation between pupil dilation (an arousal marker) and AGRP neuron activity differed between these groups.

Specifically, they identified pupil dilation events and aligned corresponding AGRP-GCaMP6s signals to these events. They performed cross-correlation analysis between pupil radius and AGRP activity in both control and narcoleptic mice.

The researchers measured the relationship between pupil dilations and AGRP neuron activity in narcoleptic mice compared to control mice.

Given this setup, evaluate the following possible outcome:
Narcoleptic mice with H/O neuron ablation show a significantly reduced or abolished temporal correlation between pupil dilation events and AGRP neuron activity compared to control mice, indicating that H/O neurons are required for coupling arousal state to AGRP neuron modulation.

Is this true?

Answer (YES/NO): YES